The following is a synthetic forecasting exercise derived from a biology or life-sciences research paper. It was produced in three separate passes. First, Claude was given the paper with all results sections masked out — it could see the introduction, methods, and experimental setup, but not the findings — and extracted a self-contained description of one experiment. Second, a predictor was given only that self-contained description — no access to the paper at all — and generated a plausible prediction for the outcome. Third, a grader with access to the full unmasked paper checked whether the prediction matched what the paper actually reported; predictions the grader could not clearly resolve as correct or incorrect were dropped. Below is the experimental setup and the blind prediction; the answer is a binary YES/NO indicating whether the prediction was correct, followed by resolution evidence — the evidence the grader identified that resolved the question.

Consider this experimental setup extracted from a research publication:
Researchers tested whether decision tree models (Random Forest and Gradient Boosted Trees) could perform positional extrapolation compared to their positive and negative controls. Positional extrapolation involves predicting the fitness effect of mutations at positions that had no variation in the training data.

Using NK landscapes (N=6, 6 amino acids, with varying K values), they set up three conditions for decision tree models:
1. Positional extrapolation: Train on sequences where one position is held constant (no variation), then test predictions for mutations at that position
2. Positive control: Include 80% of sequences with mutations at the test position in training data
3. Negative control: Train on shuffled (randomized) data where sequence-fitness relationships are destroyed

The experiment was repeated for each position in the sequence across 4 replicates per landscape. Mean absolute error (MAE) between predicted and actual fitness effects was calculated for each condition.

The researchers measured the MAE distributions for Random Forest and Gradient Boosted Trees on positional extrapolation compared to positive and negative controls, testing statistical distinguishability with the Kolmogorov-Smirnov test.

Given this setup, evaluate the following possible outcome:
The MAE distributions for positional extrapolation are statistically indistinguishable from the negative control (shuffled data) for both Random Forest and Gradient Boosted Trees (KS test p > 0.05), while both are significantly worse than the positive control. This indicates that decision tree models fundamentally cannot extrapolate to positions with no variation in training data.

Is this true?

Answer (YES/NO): YES